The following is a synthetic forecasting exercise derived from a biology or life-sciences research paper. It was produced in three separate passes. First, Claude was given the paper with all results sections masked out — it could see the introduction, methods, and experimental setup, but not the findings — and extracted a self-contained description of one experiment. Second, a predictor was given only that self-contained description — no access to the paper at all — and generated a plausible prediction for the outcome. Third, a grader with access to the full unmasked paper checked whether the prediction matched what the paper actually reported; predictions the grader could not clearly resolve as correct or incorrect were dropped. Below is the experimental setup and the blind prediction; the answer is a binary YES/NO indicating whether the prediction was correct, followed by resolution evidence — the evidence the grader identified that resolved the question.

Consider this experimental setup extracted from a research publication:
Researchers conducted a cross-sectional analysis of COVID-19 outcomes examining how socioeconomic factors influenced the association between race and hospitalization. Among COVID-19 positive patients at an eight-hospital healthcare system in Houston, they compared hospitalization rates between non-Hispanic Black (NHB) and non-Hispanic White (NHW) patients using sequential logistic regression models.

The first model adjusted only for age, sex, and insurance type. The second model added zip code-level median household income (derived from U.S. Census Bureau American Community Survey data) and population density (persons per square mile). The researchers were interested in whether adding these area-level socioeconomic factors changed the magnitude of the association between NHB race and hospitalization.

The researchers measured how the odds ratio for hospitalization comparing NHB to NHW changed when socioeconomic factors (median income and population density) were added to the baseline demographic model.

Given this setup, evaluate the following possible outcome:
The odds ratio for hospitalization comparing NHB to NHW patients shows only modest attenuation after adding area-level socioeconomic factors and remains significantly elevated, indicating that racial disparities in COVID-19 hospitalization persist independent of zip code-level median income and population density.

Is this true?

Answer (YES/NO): YES